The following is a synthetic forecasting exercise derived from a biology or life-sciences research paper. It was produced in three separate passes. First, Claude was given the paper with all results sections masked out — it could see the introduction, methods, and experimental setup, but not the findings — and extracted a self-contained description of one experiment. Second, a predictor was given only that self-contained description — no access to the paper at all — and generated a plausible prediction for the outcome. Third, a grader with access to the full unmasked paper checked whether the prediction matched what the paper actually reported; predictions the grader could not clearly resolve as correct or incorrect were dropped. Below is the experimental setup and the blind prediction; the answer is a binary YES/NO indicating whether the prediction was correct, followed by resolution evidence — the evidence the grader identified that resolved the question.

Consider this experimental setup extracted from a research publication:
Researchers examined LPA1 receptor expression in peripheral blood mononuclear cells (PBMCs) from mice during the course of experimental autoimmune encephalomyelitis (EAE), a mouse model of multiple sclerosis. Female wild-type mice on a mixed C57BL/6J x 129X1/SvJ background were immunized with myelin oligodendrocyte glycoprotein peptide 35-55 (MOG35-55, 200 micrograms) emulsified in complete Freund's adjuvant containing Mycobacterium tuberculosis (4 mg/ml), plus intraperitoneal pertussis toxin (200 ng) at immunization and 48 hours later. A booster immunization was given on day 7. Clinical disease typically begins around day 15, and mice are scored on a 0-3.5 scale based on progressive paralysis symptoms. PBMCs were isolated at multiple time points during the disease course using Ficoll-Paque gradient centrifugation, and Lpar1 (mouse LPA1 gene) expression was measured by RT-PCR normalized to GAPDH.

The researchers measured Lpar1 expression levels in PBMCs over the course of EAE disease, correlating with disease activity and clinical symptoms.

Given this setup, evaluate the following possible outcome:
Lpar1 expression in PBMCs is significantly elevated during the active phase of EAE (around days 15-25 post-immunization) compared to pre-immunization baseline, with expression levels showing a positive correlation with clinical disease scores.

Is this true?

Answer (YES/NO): YES